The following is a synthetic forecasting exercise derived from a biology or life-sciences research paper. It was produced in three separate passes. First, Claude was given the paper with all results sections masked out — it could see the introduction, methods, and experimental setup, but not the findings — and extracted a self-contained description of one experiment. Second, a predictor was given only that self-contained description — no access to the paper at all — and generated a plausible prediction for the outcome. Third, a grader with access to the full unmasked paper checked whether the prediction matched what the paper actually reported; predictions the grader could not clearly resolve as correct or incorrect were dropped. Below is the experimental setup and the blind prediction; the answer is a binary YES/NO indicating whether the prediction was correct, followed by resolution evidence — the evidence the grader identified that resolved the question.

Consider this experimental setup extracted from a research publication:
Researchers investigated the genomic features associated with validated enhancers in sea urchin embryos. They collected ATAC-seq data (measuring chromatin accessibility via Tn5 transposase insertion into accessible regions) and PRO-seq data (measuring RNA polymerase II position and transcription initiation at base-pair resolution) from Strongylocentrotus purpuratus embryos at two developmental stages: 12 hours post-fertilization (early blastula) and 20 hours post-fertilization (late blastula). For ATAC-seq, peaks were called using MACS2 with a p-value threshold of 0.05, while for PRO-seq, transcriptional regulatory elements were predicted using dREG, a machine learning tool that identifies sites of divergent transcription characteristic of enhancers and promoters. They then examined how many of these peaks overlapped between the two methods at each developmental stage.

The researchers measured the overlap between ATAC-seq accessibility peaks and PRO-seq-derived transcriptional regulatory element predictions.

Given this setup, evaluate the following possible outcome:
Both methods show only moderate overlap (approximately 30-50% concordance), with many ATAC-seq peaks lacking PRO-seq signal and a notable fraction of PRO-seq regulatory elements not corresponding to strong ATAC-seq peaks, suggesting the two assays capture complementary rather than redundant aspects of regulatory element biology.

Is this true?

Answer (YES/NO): NO